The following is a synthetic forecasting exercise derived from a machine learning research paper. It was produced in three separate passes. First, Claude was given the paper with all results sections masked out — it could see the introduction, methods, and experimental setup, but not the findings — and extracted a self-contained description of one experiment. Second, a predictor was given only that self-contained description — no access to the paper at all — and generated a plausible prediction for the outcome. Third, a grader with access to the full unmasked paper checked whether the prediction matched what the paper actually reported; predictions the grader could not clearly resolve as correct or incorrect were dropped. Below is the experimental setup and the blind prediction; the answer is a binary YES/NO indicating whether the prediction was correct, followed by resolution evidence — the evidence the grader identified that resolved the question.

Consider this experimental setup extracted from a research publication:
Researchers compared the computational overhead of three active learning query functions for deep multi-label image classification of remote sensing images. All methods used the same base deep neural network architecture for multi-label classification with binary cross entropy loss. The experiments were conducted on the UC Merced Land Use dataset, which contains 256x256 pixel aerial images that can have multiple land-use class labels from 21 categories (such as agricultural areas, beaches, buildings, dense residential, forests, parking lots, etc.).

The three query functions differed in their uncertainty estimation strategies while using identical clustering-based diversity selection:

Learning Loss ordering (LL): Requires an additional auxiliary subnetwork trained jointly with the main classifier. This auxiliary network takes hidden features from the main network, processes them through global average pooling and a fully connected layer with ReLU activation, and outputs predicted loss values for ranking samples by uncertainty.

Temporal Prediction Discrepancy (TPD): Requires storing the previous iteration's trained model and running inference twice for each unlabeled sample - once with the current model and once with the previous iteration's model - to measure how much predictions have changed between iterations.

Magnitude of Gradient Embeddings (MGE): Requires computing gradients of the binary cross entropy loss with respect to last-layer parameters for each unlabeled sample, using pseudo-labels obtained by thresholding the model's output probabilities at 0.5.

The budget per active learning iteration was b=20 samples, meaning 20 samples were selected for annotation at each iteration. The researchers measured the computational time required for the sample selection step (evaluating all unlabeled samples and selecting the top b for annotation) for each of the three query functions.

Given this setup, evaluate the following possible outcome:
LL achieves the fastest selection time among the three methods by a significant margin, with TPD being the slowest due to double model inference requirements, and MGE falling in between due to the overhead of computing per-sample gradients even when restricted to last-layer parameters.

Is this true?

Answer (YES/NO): NO